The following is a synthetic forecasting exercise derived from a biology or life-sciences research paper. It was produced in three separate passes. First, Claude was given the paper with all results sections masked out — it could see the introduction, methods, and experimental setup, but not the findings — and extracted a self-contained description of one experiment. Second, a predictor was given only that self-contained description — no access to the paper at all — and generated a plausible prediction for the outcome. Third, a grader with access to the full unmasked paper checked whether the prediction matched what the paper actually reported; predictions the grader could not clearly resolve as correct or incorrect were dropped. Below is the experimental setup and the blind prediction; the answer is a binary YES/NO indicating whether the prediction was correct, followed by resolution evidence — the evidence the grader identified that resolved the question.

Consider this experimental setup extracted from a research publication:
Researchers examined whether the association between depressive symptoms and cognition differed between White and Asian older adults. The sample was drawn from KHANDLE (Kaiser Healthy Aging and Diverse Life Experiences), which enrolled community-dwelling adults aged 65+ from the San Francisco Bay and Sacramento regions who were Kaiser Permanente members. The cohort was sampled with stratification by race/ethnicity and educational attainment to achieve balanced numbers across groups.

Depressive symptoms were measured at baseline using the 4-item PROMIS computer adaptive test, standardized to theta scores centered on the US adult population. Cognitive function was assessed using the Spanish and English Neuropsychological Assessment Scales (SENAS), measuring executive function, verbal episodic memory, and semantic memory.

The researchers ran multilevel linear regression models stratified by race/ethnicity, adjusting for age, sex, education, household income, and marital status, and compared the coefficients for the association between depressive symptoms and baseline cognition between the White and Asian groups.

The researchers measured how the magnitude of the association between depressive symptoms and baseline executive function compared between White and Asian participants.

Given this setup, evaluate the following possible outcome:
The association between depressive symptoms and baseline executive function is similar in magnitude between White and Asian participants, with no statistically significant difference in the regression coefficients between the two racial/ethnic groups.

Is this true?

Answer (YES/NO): YES